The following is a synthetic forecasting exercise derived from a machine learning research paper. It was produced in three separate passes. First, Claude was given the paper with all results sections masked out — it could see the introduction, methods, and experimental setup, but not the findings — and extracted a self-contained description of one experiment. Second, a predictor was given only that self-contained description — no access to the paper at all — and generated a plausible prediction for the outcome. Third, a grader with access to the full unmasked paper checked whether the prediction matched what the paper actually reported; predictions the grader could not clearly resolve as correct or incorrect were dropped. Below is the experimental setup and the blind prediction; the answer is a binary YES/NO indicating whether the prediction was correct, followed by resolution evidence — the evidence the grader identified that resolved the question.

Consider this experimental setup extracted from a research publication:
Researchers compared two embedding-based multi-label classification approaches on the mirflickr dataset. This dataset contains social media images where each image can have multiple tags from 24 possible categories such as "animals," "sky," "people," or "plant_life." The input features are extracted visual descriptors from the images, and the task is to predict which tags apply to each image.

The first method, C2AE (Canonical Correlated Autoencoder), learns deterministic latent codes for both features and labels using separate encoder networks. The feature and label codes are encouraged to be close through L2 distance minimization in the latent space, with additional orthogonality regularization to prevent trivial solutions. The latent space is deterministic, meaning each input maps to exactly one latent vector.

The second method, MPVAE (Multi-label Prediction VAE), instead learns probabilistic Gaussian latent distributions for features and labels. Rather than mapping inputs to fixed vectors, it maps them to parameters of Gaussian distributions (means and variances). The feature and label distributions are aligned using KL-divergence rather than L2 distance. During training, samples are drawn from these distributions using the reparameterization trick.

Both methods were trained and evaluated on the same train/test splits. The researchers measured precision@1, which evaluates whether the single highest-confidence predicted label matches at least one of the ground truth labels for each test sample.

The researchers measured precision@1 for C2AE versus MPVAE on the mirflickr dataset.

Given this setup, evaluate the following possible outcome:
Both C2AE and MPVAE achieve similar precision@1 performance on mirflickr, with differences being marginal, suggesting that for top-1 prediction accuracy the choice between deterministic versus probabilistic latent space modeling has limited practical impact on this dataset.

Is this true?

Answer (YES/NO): NO